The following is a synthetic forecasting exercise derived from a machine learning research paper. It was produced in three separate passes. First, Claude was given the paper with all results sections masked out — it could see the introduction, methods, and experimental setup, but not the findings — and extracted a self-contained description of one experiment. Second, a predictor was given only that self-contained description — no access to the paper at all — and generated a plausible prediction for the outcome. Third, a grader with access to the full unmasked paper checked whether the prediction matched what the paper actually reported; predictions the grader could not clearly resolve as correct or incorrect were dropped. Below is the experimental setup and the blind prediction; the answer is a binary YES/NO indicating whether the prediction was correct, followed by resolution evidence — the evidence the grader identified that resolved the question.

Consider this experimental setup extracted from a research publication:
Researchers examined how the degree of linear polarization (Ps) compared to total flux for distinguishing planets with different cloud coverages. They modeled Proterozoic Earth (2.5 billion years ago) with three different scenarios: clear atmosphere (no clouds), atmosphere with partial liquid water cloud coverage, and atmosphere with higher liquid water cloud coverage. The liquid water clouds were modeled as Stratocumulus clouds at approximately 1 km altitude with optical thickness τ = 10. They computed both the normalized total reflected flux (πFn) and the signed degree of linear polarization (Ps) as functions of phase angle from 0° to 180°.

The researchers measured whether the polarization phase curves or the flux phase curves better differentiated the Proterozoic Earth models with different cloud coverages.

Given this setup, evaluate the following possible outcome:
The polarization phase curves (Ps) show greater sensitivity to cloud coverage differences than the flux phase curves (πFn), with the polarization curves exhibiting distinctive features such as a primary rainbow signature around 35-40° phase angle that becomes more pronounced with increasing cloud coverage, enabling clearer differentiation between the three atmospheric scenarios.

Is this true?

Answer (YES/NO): NO